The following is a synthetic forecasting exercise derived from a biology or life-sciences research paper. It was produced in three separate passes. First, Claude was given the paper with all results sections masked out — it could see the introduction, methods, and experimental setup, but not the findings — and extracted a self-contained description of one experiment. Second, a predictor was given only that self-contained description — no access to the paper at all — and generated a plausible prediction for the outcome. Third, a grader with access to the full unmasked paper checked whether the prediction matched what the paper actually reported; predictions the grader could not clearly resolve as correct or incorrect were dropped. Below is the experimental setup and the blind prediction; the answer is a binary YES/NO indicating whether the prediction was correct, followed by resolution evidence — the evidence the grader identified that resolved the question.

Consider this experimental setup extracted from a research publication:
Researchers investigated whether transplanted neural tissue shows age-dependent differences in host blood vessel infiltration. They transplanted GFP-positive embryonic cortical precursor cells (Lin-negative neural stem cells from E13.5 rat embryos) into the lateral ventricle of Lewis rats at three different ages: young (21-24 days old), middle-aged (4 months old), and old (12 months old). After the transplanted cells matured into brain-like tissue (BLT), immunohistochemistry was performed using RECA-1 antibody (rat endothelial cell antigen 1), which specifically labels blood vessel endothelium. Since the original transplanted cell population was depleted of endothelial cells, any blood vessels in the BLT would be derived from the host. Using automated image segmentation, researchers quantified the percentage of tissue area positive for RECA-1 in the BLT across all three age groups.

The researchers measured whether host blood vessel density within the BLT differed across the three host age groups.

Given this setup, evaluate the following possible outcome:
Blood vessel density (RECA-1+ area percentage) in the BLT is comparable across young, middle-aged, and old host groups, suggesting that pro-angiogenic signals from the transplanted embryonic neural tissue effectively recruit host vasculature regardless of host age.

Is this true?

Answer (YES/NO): YES